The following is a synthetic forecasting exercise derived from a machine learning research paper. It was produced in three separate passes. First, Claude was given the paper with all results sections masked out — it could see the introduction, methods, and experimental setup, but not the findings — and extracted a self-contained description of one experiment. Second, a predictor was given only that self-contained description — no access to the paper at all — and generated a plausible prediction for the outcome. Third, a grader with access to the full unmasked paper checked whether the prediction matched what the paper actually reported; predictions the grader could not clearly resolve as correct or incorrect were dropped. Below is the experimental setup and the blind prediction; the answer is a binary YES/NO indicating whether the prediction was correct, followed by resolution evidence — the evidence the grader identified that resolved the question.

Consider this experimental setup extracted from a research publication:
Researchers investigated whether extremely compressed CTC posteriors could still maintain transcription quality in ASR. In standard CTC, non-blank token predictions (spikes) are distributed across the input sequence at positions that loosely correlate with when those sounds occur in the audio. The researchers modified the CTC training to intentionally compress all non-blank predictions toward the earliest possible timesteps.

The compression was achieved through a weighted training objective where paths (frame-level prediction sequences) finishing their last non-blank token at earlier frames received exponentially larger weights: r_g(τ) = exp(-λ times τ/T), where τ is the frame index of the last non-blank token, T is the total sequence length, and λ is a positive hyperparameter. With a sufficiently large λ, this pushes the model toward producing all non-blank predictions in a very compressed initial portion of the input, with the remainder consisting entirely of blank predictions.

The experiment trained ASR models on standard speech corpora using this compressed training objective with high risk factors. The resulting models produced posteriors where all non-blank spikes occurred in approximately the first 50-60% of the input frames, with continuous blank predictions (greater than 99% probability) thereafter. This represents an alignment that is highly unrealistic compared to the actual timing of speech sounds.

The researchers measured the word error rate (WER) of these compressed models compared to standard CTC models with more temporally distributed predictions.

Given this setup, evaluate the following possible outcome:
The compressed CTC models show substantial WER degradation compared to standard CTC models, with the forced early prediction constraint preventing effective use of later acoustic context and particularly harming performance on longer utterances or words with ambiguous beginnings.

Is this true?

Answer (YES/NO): NO